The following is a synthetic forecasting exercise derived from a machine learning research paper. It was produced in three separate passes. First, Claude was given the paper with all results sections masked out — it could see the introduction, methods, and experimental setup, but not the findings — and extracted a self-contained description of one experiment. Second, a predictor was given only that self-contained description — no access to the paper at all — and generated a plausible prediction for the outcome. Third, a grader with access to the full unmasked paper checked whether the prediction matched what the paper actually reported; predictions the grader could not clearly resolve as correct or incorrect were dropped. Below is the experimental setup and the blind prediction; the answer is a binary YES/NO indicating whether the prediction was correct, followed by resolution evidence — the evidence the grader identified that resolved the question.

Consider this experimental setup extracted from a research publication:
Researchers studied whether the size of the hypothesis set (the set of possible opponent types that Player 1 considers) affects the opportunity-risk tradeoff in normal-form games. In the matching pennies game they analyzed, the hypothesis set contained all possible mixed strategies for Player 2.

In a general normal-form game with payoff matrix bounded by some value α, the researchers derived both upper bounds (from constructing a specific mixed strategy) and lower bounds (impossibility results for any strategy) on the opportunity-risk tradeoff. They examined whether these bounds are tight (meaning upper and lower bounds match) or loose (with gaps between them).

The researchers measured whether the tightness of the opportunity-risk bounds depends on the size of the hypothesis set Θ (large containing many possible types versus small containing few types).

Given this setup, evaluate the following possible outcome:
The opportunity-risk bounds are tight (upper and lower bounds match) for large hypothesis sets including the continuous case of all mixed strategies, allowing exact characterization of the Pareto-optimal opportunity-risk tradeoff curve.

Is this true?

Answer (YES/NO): YES